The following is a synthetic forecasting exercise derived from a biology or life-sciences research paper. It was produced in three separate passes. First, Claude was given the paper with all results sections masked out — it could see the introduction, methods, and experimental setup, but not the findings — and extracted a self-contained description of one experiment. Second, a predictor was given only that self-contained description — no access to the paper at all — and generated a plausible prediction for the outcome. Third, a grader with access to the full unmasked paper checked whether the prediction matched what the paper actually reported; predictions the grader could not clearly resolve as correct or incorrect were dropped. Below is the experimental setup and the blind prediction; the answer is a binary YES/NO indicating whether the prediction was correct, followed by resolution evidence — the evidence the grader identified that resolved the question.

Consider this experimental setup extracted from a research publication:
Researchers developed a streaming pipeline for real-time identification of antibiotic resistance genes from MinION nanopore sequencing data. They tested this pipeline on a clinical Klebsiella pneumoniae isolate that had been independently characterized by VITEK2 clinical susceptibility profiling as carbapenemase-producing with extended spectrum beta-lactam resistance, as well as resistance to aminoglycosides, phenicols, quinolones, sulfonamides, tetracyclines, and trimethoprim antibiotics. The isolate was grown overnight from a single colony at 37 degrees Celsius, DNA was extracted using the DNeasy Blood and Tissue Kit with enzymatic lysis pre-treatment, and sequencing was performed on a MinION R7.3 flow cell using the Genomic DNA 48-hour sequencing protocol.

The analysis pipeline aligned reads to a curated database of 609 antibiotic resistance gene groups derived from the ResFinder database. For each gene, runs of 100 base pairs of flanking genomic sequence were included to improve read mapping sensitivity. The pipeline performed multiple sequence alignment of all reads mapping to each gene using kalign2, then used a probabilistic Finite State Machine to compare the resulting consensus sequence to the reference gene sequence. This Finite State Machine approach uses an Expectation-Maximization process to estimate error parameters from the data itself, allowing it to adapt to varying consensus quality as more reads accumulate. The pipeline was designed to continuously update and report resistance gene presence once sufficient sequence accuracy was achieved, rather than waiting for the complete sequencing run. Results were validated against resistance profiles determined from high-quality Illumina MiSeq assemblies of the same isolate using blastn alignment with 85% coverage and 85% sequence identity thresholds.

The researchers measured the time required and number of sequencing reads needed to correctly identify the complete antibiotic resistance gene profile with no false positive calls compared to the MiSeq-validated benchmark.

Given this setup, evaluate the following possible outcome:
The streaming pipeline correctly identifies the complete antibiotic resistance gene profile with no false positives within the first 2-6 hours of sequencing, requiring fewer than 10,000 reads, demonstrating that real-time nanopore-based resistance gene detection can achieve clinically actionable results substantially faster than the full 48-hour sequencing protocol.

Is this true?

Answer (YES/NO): NO